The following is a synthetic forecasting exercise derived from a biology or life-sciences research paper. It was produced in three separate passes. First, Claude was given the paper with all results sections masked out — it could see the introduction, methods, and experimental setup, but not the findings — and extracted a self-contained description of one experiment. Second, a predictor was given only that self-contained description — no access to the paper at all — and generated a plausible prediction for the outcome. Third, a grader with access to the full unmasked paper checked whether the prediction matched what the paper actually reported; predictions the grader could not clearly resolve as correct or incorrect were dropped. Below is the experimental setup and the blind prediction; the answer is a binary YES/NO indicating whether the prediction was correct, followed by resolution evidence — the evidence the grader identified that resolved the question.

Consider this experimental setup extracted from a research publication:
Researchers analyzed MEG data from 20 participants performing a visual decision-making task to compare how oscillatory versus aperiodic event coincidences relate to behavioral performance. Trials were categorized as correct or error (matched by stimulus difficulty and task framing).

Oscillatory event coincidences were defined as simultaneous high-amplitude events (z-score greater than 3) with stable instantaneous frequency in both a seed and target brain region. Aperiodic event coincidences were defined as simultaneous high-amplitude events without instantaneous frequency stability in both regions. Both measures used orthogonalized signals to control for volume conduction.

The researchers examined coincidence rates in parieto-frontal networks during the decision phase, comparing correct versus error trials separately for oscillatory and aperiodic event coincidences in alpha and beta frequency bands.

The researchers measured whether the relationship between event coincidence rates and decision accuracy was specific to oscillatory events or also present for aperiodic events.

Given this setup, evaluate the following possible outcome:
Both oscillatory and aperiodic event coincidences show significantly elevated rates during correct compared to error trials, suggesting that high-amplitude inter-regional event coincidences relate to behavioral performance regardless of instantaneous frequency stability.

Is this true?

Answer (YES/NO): NO